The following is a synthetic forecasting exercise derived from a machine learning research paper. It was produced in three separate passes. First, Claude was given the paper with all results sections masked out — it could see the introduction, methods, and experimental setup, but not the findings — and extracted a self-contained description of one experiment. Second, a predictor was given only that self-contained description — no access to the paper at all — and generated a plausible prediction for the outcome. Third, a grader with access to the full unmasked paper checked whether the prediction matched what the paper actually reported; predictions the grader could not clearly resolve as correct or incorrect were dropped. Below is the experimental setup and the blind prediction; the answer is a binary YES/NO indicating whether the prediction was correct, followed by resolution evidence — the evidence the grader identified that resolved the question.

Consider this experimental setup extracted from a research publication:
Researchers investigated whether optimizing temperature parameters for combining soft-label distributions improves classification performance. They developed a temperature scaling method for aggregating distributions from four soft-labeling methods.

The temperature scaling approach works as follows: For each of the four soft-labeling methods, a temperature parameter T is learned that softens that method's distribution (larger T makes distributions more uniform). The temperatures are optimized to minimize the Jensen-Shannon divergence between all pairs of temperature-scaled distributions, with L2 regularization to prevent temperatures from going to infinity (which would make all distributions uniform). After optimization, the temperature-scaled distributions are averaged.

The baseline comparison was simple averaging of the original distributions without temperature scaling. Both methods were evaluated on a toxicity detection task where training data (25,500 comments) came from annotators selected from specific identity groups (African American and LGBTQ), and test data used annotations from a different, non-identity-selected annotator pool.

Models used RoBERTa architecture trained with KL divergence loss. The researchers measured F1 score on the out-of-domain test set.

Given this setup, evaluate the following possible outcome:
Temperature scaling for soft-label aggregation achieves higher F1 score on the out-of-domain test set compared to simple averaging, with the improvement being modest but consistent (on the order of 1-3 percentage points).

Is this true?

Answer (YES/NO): NO